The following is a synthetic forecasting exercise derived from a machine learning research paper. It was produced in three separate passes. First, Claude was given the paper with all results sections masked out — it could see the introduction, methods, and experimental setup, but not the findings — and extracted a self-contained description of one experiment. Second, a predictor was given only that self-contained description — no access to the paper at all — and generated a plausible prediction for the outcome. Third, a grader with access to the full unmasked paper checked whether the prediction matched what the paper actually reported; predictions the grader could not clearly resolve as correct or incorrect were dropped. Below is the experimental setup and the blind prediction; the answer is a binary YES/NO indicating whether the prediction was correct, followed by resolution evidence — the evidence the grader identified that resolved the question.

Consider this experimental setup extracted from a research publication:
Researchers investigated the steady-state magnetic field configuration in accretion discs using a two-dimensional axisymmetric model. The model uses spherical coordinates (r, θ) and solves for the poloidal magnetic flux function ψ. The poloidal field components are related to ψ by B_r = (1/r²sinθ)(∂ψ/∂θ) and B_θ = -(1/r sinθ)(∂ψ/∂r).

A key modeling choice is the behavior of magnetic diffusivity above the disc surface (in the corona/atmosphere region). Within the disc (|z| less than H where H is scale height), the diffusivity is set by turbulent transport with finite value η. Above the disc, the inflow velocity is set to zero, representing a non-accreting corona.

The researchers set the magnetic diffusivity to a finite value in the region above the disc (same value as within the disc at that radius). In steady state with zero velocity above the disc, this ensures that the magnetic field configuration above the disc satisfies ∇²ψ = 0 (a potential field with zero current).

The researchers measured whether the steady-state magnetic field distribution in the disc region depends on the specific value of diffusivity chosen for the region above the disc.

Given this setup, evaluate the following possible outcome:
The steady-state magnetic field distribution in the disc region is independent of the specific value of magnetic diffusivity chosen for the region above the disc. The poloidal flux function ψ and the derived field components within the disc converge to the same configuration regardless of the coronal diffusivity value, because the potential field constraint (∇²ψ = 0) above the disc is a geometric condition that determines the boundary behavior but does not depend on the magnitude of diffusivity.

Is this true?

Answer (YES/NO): YES